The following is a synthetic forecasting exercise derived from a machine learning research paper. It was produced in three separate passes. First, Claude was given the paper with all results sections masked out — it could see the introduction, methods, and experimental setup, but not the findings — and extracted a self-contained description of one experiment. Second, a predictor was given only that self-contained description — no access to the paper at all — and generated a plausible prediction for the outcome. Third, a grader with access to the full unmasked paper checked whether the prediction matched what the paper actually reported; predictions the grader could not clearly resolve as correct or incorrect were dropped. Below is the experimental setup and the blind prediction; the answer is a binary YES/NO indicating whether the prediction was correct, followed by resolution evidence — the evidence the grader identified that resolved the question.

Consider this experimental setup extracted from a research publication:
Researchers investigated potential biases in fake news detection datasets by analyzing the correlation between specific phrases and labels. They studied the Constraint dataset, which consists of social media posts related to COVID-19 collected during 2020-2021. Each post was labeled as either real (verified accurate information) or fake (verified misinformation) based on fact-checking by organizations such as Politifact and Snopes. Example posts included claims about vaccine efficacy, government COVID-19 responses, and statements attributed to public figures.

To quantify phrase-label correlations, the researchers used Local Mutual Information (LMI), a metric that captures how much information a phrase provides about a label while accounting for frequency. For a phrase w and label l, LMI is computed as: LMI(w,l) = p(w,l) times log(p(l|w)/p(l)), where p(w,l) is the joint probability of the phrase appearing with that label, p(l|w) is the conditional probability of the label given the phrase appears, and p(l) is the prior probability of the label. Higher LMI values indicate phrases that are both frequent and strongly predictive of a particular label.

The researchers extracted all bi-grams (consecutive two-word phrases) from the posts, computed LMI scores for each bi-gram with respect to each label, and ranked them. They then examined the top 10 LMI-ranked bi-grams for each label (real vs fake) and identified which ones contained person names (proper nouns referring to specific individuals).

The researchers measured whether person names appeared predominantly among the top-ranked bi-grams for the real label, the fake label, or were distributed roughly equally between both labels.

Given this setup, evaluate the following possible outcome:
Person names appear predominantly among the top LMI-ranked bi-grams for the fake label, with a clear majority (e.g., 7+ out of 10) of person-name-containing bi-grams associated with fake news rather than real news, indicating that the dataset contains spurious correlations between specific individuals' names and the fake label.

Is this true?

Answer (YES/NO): NO